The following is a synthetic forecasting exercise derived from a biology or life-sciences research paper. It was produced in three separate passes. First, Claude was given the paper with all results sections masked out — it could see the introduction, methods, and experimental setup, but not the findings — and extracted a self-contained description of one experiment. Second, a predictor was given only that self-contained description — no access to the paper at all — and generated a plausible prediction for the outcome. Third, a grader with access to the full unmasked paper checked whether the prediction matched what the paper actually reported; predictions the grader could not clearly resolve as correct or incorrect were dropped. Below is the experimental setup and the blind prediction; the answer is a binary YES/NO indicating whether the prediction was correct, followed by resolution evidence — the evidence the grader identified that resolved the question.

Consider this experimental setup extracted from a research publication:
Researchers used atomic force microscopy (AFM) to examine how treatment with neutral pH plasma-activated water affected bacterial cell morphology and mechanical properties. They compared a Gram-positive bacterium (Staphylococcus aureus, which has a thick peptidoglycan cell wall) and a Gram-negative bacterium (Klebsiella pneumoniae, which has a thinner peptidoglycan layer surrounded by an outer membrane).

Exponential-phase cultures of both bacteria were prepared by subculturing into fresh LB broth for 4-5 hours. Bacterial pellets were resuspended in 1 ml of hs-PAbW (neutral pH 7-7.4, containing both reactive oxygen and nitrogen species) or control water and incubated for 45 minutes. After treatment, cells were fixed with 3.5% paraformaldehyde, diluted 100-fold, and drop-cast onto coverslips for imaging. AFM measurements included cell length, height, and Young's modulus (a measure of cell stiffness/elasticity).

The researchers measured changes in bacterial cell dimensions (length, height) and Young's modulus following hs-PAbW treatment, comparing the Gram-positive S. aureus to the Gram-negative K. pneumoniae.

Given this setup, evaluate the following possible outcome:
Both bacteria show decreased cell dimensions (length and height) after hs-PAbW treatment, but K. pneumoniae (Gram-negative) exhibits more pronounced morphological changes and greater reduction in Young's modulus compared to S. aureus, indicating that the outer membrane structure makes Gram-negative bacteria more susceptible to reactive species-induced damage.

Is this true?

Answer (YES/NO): NO